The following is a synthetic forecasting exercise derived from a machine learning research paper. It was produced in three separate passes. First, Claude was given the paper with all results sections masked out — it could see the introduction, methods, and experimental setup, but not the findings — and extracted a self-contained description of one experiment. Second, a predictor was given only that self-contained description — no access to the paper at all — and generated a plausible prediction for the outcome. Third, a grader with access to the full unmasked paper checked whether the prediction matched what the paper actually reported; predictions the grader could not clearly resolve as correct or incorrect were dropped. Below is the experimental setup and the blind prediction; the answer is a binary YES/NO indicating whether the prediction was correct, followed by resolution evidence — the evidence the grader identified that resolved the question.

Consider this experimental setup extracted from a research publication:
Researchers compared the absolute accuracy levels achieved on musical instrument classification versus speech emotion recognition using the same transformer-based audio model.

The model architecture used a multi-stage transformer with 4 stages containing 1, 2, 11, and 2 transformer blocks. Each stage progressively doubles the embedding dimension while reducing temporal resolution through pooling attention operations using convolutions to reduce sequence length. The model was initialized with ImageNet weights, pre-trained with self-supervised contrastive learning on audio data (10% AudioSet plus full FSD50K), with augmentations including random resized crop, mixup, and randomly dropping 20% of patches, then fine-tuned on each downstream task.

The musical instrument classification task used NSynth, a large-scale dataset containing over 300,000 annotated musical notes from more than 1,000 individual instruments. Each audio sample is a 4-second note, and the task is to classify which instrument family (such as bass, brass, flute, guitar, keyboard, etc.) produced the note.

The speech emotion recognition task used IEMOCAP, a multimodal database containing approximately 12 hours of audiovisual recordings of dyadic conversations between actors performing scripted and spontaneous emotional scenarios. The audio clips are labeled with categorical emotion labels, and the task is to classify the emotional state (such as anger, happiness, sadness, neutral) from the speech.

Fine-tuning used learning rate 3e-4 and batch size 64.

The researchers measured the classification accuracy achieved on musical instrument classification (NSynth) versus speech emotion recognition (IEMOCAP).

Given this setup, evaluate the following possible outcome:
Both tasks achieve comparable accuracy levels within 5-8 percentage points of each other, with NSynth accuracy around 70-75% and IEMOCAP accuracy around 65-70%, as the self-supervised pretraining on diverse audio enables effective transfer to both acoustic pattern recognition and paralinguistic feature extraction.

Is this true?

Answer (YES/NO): NO